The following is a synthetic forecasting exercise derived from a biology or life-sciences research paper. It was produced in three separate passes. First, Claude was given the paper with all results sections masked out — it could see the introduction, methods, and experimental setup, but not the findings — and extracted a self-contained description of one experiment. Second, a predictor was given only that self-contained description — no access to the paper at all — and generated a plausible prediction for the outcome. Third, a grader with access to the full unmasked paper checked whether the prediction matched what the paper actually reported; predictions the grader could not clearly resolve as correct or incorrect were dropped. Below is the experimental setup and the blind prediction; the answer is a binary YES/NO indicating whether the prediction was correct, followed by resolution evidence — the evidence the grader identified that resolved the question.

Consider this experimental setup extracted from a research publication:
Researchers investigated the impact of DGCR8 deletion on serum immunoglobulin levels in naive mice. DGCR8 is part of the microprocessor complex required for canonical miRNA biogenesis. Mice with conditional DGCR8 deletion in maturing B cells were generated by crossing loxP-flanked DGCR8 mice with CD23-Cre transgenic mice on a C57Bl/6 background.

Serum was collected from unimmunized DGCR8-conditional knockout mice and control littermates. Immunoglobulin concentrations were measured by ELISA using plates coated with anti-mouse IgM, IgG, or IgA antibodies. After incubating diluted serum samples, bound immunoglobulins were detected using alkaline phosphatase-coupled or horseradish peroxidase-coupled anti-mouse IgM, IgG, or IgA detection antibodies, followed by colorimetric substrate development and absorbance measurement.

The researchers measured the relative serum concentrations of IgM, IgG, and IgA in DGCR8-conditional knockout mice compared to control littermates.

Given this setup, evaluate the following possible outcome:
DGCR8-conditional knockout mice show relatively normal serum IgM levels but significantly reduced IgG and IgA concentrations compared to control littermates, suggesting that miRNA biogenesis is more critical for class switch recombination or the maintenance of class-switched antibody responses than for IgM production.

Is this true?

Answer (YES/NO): NO